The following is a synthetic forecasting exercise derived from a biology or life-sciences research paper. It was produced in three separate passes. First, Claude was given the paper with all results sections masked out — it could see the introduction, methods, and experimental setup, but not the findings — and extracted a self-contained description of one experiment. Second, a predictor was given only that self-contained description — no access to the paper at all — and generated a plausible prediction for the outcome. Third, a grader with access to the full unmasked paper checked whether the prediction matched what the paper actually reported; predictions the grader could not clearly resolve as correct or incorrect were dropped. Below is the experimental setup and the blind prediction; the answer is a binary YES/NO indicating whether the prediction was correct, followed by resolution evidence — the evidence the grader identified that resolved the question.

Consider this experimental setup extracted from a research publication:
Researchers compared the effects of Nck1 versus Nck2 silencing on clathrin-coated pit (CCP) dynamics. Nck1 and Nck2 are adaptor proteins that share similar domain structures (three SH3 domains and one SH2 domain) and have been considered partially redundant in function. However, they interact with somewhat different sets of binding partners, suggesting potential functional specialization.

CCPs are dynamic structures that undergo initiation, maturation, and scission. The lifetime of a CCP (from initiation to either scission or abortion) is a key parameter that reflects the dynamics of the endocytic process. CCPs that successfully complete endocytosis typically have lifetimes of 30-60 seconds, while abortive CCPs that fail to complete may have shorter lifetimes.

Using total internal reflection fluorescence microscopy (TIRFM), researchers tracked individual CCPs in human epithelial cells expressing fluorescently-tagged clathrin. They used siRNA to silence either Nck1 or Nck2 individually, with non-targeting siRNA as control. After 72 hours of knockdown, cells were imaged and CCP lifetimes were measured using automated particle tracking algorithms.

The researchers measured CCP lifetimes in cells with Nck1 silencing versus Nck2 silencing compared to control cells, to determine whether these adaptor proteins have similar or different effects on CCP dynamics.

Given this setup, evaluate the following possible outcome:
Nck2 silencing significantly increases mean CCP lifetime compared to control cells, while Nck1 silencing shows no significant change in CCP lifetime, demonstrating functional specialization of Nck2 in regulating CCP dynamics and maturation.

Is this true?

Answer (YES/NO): YES